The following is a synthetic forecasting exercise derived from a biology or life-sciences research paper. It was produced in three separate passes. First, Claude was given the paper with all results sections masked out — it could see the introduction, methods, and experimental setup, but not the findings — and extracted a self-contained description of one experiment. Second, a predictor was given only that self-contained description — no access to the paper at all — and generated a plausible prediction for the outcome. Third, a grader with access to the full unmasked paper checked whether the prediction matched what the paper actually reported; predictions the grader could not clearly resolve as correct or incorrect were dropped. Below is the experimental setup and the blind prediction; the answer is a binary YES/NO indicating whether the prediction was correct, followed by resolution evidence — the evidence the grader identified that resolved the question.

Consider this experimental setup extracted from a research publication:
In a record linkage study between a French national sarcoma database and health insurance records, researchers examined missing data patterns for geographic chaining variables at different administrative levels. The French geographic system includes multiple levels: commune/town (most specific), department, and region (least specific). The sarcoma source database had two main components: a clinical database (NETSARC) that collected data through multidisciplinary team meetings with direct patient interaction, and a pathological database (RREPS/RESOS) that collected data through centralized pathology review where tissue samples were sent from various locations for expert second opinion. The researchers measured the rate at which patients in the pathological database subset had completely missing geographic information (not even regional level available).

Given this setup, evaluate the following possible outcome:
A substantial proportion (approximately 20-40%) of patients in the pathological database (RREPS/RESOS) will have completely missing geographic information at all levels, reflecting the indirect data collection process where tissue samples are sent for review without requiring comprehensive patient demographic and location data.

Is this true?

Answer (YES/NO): NO